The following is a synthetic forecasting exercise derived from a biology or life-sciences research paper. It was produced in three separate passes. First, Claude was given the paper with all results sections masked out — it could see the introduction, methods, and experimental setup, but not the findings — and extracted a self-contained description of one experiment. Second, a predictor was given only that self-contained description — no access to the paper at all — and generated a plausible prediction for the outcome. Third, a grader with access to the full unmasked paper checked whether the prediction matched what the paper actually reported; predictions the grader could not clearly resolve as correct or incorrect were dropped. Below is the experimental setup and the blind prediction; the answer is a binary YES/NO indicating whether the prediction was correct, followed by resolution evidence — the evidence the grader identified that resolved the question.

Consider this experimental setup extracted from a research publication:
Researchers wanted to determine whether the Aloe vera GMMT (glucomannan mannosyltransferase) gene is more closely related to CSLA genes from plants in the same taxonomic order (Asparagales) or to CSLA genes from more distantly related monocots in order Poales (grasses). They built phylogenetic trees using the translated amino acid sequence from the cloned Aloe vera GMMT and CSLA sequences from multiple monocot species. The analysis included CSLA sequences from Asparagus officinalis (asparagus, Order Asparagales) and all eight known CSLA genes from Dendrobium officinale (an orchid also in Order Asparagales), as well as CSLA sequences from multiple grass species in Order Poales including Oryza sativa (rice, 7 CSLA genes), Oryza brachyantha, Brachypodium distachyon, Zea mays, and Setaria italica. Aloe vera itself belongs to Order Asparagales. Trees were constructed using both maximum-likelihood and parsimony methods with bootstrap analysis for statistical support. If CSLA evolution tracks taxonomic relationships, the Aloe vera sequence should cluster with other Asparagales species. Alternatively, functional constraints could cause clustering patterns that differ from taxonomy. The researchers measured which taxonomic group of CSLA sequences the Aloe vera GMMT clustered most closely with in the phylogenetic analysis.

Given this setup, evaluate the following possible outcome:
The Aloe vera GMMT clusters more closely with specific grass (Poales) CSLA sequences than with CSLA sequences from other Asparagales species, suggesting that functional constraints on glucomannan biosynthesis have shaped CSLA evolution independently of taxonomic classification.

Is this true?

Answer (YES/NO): NO